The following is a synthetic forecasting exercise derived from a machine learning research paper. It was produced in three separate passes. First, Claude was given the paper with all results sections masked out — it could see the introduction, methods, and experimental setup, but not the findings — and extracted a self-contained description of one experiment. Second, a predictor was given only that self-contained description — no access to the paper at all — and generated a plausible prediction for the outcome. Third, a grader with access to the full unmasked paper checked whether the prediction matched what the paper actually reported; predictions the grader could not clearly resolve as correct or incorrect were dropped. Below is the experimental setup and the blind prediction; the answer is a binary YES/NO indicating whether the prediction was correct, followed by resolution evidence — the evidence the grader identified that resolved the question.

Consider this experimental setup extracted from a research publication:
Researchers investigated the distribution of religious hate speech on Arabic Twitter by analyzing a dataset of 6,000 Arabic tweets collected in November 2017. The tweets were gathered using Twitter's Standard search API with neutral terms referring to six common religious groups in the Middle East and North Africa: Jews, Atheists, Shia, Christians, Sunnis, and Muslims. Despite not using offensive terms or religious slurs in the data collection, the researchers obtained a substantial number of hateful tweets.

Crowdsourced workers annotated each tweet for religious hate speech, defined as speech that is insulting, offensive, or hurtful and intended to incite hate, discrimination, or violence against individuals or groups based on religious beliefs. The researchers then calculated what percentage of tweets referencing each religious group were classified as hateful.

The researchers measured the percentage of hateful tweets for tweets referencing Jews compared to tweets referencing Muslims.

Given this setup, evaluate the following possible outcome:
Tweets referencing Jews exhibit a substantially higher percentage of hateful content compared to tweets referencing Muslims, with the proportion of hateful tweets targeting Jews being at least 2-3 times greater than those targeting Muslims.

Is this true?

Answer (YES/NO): YES